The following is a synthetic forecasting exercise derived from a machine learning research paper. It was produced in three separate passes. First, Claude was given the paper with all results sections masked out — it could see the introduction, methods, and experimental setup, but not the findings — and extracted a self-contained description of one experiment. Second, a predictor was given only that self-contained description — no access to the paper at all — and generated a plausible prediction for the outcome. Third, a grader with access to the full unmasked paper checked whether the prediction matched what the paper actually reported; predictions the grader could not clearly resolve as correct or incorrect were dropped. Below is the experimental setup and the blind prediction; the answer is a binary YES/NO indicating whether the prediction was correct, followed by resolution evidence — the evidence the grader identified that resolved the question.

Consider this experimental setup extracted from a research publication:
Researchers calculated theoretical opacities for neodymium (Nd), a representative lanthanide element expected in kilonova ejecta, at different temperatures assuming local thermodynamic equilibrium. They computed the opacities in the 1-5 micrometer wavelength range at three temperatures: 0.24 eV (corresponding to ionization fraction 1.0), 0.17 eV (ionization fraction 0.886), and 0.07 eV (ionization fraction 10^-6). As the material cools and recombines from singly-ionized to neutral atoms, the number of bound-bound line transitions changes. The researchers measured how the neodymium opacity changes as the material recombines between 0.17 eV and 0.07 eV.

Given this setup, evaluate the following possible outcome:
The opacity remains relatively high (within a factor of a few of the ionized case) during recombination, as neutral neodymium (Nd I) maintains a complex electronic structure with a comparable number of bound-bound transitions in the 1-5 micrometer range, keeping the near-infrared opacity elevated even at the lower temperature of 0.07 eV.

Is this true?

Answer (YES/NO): NO